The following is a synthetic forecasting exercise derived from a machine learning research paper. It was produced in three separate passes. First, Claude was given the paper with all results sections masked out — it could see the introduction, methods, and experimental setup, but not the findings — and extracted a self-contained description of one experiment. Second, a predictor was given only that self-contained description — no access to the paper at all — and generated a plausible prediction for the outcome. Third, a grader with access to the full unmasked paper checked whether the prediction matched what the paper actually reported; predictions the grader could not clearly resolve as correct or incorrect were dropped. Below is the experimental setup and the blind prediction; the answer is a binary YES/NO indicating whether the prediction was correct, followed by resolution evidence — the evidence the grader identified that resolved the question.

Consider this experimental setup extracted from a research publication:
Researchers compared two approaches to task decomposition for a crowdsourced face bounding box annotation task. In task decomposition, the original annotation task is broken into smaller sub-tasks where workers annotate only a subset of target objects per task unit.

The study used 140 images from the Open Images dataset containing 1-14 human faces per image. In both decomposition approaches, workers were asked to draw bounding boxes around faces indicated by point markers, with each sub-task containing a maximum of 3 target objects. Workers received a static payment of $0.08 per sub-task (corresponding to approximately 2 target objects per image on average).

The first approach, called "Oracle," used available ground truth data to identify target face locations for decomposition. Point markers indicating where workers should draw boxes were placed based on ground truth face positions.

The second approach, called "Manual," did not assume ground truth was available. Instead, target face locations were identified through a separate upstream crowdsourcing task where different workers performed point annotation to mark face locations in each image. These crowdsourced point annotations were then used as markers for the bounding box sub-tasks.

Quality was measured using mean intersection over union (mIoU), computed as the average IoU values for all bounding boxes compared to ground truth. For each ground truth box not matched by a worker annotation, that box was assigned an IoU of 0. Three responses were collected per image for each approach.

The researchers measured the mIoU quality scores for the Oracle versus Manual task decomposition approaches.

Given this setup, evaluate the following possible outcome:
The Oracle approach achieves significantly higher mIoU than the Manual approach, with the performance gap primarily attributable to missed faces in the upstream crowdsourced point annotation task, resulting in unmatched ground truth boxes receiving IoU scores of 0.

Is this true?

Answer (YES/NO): NO